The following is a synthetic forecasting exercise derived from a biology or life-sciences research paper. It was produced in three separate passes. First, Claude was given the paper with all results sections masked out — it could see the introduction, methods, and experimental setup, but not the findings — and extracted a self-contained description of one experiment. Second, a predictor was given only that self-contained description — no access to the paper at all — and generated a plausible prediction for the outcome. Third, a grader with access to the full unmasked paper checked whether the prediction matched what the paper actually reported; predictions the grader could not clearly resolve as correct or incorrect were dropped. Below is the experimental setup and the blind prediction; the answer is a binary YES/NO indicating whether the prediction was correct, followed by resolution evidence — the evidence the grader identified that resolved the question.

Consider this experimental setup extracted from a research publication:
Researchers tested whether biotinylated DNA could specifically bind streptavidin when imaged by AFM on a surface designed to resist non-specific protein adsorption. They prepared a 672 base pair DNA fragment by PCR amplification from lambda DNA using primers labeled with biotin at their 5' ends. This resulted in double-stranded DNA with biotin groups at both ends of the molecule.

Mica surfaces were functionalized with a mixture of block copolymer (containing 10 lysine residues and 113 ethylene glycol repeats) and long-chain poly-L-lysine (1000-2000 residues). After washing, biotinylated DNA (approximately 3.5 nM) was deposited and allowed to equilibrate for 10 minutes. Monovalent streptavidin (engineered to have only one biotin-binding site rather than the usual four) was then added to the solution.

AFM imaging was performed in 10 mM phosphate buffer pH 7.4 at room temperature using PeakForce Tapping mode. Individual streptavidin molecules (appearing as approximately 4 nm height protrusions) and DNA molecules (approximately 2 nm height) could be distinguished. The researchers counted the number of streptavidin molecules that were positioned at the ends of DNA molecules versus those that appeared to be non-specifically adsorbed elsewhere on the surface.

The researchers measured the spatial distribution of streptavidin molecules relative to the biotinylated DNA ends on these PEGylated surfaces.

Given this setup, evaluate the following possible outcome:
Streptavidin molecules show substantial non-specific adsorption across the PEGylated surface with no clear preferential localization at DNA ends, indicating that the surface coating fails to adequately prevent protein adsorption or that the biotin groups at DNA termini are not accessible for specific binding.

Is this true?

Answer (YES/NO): NO